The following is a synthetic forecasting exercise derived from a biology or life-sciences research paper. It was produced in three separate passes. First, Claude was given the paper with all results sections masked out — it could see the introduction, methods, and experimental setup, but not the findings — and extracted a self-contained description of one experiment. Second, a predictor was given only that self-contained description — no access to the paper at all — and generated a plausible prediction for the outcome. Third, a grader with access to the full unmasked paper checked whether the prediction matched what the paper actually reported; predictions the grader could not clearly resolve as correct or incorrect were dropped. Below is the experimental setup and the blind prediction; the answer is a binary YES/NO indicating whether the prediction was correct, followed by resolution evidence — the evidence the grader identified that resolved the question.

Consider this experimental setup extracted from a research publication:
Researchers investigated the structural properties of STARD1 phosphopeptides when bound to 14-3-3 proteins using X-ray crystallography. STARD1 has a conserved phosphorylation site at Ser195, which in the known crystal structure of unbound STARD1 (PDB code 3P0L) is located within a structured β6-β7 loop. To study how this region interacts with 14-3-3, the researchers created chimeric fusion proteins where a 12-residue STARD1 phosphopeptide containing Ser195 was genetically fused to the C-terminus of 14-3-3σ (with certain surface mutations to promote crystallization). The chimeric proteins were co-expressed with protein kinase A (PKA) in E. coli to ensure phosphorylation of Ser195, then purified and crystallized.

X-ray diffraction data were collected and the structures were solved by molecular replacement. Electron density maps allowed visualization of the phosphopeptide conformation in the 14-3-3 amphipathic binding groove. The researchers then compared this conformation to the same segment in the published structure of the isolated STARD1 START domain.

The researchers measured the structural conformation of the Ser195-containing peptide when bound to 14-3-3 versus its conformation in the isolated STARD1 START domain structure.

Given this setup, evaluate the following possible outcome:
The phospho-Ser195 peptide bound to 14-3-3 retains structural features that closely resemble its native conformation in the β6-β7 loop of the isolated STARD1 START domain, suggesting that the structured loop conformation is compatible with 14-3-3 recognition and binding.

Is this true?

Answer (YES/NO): NO